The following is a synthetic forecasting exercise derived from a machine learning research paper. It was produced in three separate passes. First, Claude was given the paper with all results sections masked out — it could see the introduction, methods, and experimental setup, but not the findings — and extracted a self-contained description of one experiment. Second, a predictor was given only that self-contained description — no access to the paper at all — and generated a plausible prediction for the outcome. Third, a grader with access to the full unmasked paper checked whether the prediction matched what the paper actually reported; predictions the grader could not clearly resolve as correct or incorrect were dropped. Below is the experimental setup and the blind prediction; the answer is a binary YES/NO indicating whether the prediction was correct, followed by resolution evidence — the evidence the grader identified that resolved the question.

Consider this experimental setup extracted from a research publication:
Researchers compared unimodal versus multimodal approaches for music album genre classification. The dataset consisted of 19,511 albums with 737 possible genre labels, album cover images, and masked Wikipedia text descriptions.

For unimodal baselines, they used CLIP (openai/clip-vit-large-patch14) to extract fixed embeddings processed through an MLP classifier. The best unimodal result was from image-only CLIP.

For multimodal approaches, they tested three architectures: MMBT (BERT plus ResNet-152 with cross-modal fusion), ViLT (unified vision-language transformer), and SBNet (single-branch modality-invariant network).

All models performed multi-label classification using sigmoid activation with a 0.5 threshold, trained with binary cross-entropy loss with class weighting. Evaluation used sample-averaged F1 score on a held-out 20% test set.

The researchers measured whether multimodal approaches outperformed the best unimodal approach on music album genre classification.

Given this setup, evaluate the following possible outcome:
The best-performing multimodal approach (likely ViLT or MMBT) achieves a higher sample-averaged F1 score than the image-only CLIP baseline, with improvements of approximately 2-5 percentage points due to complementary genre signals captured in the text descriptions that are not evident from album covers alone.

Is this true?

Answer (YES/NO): NO